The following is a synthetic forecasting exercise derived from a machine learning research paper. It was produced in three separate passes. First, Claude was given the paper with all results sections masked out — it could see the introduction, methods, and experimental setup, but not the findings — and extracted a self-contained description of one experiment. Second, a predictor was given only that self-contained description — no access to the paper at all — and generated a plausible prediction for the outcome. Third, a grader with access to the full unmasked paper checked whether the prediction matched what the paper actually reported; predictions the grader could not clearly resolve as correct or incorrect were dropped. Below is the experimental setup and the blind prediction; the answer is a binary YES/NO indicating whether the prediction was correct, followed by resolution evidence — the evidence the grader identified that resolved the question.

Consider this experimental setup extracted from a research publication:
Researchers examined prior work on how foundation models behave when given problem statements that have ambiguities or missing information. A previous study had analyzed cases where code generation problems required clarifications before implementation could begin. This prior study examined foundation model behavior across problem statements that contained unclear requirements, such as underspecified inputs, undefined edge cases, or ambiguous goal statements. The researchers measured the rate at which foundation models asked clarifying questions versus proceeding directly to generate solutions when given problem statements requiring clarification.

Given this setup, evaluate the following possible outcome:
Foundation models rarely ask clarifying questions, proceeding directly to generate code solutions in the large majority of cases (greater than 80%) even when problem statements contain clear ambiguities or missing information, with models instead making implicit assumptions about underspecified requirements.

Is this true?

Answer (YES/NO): NO